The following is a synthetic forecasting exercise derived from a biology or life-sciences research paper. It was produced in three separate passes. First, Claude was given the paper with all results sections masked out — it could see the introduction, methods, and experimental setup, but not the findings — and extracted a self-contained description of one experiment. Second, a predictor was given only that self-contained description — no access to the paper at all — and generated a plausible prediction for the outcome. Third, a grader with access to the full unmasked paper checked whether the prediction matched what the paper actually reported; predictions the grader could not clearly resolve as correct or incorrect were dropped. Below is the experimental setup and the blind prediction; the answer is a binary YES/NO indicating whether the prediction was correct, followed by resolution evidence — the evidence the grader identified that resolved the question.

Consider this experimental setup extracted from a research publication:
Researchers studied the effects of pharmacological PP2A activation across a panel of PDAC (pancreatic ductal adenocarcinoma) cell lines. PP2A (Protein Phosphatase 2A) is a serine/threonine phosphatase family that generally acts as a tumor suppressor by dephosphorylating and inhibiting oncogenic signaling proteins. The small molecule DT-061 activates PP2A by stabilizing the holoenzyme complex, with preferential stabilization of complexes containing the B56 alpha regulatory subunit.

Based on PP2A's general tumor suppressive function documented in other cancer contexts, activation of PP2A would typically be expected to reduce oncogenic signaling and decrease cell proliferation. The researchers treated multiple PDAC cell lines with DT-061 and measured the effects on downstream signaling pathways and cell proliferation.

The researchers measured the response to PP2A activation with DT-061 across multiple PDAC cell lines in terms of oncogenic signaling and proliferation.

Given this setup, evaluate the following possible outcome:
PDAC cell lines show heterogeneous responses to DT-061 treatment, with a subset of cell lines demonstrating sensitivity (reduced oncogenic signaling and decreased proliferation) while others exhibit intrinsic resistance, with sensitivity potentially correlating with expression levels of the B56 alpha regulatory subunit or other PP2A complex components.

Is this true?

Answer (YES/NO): NO